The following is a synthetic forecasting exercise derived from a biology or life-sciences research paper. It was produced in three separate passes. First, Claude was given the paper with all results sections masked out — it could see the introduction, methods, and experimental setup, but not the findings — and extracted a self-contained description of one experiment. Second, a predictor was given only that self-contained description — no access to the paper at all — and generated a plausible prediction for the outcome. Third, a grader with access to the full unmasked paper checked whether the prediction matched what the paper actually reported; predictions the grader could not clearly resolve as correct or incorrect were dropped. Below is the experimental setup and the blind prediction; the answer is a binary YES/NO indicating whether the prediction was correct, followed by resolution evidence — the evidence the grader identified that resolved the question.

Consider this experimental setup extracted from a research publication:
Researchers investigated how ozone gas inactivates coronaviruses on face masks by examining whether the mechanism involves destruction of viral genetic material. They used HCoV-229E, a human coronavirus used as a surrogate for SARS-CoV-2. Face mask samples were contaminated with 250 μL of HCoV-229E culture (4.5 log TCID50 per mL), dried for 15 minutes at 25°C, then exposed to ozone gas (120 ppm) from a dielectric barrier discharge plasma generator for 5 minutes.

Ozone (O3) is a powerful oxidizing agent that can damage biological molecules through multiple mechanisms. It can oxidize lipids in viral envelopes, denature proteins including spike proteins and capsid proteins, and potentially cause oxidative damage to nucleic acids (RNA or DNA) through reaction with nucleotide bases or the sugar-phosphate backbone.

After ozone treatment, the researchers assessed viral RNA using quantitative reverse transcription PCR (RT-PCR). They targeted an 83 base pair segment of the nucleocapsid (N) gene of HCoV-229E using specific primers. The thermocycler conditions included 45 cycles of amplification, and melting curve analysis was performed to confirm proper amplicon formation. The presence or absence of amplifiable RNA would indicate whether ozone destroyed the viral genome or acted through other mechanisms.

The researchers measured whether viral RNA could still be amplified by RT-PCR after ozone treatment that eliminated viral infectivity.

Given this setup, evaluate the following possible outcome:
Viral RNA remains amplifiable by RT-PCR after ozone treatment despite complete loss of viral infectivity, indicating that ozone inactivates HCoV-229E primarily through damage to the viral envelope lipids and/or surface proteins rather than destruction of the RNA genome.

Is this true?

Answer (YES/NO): YES